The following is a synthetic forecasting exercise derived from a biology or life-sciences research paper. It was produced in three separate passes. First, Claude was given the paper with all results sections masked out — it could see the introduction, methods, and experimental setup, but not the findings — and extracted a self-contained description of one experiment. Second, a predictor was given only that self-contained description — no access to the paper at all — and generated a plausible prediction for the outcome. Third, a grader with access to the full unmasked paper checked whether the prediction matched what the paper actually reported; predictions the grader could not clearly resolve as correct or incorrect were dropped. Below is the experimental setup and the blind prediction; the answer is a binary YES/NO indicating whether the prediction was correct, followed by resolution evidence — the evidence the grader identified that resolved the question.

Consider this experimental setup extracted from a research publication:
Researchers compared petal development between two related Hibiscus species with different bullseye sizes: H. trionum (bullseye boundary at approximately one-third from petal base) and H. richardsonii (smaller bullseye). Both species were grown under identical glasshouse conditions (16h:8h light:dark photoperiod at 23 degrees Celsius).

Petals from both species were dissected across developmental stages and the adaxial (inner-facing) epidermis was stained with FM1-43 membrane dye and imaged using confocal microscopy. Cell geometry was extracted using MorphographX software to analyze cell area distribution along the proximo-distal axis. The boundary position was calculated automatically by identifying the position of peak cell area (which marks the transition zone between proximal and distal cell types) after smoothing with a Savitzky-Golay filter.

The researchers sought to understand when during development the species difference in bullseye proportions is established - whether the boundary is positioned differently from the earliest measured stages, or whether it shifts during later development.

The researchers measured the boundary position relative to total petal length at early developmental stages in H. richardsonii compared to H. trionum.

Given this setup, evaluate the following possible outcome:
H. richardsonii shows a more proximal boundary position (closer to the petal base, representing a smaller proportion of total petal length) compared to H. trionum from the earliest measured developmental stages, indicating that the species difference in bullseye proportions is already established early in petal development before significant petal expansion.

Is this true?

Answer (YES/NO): NO